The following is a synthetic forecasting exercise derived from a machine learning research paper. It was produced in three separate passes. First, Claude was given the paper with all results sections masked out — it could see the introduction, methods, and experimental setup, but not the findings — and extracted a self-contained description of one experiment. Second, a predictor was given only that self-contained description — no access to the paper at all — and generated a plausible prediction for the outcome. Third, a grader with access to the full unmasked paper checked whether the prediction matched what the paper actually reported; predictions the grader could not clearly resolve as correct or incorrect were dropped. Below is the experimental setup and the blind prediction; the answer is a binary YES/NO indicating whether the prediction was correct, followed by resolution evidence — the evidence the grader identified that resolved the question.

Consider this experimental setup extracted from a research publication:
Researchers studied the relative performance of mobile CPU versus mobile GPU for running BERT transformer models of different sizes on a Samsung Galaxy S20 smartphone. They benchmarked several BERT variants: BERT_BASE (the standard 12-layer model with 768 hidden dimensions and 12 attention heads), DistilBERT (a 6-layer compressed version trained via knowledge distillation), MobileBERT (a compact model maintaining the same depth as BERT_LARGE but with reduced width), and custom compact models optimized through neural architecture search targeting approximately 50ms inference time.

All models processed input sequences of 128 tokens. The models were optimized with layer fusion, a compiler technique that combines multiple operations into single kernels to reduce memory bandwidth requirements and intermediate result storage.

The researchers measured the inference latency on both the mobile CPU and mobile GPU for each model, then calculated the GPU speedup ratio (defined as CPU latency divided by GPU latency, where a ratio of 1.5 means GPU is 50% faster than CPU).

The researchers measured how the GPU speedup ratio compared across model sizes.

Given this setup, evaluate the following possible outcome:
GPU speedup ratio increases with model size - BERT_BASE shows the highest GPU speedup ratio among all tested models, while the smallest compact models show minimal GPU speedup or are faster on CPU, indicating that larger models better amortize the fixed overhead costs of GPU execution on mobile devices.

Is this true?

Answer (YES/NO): NO